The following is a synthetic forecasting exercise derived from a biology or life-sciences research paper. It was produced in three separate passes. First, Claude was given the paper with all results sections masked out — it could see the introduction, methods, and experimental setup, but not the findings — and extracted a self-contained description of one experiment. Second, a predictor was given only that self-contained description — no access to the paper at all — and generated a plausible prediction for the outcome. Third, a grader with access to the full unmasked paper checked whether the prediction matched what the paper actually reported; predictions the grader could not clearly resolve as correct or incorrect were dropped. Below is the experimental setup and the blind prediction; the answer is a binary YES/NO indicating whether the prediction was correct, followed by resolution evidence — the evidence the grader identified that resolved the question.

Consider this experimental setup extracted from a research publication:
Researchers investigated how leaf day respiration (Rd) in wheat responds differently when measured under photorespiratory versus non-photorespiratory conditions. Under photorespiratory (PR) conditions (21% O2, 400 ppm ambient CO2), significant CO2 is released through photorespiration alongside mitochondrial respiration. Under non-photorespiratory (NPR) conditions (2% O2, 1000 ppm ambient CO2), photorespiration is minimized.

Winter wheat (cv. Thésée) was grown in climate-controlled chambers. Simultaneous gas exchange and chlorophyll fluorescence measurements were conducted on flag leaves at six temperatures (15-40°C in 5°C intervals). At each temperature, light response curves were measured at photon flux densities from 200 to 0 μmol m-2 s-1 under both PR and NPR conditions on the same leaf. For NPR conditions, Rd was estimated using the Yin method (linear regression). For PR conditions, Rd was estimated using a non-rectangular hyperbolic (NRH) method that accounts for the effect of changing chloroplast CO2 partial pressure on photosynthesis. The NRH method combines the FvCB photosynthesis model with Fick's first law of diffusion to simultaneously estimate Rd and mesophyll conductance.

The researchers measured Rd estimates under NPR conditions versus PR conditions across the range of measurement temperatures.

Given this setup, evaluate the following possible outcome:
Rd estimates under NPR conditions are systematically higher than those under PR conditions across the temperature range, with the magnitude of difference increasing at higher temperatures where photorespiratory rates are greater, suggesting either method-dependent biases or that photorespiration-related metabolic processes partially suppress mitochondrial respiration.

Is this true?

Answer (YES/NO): NO